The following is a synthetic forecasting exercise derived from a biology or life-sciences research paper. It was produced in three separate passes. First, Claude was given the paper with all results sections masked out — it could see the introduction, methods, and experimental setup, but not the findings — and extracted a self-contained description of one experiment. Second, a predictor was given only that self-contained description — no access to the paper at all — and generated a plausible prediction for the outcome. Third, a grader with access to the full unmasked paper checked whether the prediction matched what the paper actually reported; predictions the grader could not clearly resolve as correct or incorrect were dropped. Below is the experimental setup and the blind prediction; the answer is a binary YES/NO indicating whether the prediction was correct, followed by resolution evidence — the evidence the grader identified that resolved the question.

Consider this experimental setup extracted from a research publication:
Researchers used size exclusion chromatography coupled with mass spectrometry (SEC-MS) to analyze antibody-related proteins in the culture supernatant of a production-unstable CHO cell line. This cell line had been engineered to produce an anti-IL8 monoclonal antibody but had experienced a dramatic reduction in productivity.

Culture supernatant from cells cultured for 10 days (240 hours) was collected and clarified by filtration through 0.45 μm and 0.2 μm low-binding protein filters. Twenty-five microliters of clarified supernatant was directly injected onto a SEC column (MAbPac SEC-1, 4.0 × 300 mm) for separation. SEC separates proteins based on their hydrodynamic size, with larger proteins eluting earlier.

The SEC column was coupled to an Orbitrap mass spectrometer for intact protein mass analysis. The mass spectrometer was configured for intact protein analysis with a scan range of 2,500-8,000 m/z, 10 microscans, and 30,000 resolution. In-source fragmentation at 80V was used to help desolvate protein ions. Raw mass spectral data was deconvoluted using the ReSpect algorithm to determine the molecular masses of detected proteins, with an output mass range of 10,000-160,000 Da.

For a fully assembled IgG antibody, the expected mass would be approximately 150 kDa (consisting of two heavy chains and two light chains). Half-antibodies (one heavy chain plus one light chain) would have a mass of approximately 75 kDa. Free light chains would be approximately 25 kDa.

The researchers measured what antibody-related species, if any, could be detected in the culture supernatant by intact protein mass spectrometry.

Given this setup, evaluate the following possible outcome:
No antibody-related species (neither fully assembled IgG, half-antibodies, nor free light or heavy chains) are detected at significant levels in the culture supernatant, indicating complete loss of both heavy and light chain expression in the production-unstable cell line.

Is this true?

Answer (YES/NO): NO